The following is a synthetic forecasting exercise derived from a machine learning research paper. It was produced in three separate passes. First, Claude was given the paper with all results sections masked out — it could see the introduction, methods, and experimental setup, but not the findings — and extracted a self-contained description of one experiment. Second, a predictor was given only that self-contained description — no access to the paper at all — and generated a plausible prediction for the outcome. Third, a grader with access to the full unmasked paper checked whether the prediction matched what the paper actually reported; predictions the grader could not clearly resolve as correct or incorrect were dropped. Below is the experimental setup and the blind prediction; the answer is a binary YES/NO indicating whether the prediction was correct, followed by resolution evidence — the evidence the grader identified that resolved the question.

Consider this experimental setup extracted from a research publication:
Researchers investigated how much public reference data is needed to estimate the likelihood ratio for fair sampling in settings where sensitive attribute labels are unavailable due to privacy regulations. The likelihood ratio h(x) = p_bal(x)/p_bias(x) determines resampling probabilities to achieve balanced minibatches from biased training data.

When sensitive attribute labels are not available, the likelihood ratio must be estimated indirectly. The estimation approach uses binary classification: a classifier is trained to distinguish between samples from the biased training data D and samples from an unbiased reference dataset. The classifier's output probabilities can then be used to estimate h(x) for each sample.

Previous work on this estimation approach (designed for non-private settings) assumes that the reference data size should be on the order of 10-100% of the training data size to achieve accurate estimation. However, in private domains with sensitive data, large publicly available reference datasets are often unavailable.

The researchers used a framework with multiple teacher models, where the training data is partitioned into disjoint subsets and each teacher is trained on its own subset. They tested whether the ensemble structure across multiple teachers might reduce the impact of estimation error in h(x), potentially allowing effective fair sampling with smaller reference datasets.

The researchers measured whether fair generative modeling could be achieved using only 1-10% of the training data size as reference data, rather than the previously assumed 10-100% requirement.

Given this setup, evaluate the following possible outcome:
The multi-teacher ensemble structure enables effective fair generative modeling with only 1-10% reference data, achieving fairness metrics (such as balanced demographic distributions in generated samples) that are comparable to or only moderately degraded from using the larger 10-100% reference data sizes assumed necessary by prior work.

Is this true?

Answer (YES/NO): YES